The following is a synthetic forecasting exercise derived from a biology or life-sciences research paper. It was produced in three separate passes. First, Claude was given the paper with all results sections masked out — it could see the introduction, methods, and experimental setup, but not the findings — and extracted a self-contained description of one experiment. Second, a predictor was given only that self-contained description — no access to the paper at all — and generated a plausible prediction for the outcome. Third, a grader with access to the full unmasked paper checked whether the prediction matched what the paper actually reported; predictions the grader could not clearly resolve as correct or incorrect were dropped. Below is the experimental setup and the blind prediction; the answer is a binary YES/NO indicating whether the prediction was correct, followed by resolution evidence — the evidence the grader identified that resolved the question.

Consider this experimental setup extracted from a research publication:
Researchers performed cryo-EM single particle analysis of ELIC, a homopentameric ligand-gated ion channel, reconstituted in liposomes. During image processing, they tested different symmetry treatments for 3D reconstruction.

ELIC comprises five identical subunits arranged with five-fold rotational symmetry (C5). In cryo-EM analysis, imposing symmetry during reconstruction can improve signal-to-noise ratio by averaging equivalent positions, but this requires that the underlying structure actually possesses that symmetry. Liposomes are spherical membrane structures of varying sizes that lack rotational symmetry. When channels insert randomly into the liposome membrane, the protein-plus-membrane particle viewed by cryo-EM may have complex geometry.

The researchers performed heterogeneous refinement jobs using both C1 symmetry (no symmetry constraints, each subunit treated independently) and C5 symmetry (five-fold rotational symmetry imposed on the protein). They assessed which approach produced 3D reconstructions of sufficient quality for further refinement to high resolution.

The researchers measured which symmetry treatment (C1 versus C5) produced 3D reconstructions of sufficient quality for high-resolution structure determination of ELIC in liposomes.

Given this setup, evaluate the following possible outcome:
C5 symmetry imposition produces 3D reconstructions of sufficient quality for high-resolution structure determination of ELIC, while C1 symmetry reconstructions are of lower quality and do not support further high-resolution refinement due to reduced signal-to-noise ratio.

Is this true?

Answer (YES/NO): YES